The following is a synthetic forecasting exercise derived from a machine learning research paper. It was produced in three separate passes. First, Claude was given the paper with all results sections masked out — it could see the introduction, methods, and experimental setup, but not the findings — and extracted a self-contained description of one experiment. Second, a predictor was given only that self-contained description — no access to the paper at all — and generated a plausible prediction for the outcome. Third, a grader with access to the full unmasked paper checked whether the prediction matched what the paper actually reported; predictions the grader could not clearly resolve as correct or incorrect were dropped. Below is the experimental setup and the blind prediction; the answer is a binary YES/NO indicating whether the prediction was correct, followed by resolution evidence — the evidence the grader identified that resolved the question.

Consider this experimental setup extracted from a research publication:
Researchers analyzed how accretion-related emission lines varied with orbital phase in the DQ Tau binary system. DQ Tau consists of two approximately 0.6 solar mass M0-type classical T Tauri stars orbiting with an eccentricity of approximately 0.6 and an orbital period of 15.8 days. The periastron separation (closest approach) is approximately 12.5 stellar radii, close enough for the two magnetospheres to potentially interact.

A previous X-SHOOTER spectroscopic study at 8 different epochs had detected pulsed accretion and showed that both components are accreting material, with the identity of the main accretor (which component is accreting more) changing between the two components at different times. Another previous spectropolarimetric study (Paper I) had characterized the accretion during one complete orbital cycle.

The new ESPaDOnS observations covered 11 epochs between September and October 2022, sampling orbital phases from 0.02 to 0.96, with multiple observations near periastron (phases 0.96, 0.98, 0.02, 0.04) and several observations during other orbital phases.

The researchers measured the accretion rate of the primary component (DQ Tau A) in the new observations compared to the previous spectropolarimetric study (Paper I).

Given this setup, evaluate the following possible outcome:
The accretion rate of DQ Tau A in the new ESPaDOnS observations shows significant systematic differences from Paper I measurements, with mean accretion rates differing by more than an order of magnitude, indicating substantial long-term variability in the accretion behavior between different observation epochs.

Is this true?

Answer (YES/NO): NO